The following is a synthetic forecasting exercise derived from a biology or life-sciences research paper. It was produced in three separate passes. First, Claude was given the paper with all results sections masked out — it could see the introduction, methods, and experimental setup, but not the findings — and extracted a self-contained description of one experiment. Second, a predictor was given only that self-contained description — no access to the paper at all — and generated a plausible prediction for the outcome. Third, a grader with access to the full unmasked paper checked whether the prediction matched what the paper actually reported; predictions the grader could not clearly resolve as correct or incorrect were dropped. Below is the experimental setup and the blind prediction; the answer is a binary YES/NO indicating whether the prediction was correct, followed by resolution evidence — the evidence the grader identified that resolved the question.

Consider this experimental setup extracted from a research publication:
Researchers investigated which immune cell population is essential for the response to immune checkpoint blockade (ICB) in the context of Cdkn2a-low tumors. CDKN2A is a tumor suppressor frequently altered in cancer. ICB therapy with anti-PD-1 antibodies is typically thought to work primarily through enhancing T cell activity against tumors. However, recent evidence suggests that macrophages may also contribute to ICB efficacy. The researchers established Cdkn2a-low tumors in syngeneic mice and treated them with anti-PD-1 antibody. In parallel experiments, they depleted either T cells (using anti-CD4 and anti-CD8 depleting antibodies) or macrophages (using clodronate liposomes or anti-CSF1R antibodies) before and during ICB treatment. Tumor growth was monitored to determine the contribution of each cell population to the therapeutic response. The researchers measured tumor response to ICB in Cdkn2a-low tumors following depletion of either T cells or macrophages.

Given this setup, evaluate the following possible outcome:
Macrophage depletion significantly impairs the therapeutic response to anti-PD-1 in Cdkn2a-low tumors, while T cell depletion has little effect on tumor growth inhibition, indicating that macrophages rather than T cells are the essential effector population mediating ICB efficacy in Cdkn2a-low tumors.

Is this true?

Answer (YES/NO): NO